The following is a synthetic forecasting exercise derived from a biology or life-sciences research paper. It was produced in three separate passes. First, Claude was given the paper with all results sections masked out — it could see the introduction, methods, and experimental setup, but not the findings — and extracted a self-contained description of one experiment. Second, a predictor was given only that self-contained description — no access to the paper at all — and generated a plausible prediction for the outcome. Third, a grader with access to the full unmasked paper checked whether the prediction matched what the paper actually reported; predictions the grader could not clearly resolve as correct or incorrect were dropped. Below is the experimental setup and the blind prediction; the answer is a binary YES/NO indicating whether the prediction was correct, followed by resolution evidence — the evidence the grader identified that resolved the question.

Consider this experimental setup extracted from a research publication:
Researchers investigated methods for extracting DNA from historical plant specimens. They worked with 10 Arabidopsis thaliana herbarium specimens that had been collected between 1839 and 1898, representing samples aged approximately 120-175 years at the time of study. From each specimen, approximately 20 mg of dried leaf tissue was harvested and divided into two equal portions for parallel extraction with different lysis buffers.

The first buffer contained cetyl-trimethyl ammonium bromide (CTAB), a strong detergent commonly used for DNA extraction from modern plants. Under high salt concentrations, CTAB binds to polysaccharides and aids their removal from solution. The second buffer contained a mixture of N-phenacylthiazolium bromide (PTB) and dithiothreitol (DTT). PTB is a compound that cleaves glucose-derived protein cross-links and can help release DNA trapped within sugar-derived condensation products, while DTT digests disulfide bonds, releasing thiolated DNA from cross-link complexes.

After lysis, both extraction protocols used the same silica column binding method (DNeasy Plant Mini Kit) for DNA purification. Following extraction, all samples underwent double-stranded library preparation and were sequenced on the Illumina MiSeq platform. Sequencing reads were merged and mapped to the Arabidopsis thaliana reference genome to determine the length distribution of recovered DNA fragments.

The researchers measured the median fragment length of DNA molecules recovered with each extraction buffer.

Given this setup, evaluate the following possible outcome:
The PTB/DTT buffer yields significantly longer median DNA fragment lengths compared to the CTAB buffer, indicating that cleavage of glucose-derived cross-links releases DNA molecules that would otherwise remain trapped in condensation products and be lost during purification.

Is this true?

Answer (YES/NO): NO